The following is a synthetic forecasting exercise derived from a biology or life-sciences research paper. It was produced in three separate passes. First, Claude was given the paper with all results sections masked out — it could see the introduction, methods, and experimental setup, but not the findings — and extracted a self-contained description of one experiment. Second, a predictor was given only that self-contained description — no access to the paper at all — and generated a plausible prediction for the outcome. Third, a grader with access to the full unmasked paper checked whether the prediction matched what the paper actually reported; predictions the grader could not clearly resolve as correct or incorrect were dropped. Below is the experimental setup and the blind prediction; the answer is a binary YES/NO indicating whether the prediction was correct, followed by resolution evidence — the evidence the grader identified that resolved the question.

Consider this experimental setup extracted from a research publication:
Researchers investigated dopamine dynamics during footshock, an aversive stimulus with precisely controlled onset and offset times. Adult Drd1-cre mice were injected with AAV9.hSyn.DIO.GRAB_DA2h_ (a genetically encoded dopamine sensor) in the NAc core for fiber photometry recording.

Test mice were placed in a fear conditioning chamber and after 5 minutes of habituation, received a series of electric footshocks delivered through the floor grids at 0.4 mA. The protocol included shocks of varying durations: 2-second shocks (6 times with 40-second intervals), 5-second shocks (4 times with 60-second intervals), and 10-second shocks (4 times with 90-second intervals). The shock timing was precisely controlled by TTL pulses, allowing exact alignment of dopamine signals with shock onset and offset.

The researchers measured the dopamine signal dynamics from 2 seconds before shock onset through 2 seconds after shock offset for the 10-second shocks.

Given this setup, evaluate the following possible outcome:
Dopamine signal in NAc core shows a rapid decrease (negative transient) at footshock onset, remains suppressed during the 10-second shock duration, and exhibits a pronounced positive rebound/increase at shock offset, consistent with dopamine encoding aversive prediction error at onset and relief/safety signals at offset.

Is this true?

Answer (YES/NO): YES